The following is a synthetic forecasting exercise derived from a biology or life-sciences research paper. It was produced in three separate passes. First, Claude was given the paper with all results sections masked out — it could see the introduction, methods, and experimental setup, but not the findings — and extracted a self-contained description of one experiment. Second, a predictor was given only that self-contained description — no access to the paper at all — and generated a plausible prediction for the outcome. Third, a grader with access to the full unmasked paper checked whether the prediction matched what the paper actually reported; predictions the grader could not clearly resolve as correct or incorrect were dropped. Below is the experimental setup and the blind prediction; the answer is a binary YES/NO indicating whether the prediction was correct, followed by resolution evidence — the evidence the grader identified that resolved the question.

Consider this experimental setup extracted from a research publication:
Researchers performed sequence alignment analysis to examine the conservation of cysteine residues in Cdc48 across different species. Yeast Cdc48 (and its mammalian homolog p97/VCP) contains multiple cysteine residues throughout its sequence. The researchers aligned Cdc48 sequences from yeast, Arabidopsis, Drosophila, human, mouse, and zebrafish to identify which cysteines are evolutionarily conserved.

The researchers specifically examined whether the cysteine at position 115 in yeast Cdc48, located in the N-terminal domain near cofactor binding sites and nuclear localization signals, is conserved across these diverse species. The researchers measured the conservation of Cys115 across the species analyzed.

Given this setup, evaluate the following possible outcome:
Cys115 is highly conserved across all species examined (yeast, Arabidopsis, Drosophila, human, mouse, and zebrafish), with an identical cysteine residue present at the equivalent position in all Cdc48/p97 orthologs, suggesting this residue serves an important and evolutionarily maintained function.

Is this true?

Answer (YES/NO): YES